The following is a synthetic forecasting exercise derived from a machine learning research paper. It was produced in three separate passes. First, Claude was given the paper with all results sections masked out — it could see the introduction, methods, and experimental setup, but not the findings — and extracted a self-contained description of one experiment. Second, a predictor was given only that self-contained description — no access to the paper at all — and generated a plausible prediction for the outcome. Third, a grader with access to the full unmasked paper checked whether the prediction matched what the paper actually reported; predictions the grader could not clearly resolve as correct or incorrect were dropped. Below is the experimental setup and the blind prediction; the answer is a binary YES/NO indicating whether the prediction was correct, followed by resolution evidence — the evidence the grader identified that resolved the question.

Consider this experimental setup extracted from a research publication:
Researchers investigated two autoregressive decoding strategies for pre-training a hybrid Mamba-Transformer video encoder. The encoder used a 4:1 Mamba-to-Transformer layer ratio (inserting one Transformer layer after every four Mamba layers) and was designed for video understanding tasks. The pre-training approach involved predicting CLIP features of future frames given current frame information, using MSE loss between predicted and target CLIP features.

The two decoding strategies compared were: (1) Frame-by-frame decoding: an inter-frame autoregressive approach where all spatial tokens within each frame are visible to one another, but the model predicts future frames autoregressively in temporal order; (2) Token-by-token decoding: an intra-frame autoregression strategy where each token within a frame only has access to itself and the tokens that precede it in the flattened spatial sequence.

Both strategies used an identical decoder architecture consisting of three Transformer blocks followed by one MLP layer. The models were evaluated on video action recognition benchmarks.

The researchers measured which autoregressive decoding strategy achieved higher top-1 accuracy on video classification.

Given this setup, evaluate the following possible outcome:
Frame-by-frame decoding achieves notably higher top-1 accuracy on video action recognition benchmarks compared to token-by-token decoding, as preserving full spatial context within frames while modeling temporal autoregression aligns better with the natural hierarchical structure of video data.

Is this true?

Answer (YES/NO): NO